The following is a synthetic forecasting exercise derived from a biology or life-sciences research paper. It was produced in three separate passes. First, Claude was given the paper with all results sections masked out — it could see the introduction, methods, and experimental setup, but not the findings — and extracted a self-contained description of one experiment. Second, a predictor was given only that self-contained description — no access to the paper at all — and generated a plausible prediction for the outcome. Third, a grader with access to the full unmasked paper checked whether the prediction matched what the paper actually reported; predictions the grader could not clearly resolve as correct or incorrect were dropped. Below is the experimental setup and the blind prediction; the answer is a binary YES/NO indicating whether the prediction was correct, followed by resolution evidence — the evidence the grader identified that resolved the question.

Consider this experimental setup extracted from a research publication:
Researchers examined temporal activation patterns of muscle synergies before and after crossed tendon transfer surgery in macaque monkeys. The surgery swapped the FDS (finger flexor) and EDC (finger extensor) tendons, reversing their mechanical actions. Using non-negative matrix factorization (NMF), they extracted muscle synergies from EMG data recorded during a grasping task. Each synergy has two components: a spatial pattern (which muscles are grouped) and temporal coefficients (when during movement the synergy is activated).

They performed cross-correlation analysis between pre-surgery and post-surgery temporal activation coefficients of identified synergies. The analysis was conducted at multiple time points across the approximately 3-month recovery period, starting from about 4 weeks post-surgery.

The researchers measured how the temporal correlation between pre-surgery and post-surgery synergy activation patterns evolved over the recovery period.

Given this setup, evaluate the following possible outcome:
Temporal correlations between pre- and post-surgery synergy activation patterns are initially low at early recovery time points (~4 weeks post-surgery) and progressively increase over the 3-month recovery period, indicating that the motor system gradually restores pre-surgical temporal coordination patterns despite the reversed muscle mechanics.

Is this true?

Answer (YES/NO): NO